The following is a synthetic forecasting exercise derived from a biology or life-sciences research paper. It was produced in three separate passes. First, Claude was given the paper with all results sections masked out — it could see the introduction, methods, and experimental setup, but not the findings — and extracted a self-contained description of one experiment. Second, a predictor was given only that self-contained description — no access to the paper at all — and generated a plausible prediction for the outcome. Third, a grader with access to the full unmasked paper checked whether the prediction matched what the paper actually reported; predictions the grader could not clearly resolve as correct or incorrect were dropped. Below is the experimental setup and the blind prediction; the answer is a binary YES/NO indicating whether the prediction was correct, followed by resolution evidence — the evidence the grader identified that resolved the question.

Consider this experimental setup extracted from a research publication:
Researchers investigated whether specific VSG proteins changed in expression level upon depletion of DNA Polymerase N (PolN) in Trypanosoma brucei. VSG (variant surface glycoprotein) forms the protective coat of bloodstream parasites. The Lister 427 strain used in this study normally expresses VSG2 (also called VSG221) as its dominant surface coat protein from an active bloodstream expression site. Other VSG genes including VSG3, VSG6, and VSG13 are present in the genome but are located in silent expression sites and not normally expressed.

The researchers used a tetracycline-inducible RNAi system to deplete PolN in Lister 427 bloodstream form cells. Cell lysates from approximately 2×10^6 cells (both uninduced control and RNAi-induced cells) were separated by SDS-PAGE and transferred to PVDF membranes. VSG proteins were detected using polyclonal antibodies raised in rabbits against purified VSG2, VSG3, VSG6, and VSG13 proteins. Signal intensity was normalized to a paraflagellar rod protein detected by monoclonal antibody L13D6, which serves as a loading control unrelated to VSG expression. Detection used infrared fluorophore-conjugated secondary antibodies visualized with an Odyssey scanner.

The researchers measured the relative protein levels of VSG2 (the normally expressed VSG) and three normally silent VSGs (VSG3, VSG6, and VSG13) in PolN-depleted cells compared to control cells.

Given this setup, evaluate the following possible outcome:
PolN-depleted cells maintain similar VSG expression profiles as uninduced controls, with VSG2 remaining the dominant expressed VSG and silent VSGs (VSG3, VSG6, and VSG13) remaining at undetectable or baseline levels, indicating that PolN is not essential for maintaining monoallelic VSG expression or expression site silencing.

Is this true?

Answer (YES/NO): NO